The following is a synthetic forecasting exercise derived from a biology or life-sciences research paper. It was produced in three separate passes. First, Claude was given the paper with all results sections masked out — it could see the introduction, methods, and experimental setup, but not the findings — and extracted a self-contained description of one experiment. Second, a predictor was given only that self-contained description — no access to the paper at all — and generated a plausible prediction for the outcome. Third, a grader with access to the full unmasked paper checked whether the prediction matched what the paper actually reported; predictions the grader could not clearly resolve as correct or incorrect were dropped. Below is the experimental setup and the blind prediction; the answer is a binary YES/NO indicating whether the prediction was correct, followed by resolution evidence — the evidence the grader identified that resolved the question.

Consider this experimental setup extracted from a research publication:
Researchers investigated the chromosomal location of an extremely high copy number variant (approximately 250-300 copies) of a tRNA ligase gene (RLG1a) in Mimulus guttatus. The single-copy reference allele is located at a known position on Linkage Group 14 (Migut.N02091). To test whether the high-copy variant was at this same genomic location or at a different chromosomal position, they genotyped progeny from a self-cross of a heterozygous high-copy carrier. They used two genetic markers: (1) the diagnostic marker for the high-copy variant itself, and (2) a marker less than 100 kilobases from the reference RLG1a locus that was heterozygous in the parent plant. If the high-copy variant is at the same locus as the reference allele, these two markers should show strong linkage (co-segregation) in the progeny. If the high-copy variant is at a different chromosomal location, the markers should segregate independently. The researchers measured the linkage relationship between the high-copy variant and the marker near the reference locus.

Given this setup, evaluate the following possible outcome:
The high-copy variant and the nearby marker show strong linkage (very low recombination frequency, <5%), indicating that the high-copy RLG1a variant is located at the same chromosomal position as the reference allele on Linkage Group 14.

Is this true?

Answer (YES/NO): NO